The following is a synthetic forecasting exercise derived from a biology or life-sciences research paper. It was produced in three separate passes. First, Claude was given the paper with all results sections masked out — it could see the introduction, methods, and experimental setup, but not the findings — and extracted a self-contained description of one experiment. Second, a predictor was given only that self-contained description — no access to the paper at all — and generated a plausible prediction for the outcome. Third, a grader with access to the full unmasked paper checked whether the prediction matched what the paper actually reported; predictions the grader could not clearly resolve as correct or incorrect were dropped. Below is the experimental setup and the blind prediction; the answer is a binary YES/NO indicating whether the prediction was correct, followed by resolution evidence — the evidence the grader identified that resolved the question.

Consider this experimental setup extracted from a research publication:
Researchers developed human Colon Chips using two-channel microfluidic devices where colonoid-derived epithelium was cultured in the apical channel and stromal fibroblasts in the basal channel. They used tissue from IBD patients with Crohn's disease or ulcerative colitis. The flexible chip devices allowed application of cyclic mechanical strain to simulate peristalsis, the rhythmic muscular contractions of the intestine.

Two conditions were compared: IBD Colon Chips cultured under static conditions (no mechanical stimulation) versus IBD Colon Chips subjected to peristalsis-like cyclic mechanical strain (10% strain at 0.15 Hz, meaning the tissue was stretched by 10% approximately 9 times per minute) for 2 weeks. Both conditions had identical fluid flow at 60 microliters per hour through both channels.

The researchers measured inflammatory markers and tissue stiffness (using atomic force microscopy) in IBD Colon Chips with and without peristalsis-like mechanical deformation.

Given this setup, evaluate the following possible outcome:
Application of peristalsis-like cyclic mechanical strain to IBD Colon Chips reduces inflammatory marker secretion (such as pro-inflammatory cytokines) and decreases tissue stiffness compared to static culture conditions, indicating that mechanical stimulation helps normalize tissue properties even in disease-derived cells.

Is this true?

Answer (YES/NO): NO